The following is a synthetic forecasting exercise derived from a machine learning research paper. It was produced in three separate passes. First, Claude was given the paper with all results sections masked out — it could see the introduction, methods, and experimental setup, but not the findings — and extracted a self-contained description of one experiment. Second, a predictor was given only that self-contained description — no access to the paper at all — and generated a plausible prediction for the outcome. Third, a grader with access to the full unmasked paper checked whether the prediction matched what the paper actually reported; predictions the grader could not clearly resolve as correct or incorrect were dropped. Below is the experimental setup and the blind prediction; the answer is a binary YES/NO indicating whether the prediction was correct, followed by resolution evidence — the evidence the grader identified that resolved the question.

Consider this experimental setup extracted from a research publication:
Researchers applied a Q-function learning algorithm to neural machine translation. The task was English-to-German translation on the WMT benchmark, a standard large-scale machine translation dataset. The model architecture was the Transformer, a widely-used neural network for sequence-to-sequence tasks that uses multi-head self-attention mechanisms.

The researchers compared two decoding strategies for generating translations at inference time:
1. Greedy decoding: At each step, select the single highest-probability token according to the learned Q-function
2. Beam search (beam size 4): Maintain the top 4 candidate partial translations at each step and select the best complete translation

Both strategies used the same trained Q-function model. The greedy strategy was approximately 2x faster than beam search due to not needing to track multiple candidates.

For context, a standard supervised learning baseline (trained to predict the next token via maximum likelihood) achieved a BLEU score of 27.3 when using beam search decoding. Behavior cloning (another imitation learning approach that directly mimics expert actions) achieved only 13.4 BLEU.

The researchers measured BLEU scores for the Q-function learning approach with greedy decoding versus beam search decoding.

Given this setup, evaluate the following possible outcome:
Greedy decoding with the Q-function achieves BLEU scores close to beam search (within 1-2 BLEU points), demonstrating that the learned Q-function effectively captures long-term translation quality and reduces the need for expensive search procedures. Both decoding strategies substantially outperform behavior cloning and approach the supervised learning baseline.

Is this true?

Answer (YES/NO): YES